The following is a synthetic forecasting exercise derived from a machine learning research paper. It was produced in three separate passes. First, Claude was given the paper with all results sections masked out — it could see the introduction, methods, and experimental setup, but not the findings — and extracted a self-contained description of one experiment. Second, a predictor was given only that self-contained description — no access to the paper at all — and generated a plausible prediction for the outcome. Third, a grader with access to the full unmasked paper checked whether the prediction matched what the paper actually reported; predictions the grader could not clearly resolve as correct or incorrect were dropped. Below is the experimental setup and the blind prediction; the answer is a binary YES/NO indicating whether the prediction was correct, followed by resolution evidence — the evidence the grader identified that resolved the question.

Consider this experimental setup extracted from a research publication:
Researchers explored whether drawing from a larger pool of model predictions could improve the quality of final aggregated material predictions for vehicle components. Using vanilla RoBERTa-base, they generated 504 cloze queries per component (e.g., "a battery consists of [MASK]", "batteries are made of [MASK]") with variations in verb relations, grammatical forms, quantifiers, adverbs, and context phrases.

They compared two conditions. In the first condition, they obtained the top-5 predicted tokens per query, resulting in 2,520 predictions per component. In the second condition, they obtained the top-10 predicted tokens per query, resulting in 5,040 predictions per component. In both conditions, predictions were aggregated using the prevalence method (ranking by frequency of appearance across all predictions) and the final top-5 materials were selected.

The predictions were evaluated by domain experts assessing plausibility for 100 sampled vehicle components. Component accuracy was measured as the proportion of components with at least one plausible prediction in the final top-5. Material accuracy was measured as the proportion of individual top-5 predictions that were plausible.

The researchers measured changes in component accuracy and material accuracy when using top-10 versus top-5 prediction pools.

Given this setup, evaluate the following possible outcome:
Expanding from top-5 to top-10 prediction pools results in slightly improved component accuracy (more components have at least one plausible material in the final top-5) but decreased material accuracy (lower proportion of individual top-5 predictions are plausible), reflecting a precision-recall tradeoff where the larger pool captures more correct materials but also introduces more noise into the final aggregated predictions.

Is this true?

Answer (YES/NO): NO